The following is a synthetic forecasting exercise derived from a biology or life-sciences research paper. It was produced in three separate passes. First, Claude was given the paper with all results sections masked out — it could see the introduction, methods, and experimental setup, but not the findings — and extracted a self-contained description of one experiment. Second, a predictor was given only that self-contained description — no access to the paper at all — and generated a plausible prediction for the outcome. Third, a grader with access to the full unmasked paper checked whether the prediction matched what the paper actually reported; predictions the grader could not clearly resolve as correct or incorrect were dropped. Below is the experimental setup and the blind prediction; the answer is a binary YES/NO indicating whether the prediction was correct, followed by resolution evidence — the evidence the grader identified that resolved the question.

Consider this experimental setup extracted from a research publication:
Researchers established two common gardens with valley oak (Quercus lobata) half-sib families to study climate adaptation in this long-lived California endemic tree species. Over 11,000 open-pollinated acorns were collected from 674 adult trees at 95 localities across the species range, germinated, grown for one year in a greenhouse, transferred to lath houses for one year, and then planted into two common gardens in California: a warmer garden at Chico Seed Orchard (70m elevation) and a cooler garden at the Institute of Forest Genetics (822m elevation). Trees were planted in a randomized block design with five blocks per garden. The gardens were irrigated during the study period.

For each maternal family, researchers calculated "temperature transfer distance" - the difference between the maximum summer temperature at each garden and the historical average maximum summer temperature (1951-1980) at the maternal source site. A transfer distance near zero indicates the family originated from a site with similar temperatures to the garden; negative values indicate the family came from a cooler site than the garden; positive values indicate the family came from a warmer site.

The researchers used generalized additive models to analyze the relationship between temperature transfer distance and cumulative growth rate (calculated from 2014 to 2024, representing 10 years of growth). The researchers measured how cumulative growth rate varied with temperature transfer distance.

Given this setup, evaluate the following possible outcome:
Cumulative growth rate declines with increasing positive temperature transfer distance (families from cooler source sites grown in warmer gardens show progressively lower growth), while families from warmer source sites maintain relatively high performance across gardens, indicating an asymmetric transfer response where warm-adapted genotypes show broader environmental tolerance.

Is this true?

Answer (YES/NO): NO